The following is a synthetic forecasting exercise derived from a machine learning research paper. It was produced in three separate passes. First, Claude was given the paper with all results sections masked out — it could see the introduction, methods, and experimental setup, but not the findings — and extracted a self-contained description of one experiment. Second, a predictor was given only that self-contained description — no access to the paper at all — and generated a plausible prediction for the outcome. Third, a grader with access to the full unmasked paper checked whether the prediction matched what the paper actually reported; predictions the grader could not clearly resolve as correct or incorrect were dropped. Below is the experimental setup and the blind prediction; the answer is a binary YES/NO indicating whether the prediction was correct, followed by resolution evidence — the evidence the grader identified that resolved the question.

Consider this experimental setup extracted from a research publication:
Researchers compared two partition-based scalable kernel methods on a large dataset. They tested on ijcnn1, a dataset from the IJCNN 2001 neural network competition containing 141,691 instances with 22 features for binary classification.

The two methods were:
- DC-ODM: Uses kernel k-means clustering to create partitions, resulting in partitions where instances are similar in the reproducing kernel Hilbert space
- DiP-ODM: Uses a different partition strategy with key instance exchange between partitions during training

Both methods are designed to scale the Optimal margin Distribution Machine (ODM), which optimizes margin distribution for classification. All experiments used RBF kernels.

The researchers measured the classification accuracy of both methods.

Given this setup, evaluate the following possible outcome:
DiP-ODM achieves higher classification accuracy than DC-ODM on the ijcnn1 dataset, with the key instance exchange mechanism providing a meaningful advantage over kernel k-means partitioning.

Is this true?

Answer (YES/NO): NO